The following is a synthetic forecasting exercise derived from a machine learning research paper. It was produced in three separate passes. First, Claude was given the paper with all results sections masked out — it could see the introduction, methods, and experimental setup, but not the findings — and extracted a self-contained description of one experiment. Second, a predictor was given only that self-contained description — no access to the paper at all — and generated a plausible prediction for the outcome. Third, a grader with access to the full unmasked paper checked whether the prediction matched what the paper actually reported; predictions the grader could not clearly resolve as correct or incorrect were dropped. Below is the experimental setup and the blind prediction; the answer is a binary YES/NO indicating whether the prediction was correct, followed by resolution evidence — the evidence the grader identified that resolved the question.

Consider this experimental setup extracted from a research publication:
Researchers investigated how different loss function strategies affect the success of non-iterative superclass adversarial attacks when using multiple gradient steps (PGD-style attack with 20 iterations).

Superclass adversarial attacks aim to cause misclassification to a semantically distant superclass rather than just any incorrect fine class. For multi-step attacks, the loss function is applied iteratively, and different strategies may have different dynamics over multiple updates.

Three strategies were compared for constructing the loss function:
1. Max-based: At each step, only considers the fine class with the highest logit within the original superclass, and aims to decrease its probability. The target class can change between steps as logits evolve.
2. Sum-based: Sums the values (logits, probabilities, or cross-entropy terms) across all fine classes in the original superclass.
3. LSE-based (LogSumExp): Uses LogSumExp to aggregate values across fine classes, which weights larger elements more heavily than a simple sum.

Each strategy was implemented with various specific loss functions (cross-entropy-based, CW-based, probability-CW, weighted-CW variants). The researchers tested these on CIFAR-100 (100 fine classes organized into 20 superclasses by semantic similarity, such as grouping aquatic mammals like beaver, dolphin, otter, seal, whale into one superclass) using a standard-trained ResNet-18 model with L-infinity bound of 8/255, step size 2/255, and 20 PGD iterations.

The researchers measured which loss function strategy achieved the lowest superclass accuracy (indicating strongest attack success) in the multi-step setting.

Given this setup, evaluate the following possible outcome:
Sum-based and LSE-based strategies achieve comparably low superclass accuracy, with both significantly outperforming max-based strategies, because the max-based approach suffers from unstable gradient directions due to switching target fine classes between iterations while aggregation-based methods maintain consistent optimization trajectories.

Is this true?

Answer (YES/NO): NO